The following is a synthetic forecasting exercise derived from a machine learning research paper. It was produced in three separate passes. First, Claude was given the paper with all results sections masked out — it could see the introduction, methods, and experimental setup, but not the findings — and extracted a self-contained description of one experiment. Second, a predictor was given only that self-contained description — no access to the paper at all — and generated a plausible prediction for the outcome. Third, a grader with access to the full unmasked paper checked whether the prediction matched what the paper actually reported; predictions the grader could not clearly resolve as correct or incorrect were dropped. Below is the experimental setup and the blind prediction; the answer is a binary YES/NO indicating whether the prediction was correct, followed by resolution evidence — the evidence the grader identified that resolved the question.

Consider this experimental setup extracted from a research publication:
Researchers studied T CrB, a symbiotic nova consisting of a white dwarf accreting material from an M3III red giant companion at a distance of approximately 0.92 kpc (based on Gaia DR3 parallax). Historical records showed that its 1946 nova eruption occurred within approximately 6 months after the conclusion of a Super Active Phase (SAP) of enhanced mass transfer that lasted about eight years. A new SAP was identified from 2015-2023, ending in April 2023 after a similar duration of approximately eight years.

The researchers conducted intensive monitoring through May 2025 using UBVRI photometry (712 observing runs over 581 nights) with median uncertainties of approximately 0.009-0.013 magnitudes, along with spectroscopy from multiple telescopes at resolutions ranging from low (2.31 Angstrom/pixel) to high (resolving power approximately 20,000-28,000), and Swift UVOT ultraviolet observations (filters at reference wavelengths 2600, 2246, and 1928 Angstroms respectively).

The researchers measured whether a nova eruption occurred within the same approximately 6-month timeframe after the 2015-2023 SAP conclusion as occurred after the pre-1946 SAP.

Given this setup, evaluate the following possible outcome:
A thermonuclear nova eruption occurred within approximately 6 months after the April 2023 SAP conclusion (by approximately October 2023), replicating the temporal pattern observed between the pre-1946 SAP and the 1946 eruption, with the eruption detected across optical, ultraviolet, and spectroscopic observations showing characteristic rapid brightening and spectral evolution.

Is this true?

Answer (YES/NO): NO